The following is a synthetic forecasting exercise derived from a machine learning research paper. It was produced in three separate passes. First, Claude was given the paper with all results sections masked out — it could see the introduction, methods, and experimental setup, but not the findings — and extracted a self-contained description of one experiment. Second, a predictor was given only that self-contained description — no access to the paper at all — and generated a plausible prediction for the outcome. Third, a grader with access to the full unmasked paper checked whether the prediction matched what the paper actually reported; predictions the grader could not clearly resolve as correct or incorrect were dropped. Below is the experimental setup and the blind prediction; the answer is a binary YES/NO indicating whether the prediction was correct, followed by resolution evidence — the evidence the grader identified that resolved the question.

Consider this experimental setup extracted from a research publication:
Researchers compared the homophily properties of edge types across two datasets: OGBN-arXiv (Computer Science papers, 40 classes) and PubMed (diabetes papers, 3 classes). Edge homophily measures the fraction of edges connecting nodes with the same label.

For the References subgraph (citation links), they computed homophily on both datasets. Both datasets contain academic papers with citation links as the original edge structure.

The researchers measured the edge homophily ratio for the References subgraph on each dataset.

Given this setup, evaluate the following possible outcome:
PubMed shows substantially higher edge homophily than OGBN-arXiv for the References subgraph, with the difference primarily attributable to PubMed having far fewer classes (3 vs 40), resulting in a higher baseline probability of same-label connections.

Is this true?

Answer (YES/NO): NO